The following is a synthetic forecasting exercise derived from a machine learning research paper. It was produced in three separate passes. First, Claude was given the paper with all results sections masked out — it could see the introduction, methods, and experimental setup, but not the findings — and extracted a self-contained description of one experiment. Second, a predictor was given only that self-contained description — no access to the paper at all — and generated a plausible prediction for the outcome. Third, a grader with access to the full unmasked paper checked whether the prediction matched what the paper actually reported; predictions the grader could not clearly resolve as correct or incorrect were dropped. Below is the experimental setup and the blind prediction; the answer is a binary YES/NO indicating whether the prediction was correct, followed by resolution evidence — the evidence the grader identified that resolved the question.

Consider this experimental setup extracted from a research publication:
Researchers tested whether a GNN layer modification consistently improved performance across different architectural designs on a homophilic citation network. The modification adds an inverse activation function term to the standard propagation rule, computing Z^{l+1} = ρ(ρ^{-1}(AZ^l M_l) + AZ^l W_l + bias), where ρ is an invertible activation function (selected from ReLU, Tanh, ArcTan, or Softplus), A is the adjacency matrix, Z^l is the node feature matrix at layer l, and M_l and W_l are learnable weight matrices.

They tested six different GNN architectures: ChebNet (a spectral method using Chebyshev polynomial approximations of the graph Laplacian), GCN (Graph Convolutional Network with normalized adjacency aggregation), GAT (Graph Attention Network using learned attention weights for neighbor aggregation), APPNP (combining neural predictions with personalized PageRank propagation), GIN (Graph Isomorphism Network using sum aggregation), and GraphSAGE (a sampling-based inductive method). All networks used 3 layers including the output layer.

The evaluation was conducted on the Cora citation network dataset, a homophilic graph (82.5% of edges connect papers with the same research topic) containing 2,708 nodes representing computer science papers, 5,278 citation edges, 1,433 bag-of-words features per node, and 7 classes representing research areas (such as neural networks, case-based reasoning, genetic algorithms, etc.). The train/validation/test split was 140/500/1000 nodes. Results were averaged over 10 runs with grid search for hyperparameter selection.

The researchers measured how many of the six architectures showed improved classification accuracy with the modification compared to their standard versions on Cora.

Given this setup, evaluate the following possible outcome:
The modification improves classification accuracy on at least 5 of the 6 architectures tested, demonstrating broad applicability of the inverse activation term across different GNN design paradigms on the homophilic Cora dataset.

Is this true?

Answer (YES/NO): YES